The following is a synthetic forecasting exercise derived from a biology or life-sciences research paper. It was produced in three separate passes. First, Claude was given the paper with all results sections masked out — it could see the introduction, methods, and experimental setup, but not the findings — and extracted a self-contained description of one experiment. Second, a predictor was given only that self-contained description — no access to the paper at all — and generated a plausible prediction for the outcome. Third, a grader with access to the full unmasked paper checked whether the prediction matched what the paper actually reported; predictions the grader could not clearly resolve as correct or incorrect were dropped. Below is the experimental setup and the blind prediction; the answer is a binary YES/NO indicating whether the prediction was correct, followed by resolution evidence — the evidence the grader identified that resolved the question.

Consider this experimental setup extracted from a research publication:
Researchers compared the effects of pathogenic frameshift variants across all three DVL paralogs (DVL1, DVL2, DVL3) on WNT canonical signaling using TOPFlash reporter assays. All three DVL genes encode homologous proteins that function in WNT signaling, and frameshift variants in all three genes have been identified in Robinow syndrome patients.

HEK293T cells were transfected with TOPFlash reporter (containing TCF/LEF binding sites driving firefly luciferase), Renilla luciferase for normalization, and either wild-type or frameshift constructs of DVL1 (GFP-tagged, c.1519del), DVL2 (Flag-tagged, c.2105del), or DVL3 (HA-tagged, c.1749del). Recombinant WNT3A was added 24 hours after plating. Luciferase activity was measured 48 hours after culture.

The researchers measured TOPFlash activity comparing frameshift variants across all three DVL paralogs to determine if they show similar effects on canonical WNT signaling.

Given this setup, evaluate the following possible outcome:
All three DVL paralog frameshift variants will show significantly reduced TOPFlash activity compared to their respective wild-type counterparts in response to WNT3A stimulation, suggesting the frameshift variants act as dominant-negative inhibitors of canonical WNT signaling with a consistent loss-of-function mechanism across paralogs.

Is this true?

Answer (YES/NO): NO